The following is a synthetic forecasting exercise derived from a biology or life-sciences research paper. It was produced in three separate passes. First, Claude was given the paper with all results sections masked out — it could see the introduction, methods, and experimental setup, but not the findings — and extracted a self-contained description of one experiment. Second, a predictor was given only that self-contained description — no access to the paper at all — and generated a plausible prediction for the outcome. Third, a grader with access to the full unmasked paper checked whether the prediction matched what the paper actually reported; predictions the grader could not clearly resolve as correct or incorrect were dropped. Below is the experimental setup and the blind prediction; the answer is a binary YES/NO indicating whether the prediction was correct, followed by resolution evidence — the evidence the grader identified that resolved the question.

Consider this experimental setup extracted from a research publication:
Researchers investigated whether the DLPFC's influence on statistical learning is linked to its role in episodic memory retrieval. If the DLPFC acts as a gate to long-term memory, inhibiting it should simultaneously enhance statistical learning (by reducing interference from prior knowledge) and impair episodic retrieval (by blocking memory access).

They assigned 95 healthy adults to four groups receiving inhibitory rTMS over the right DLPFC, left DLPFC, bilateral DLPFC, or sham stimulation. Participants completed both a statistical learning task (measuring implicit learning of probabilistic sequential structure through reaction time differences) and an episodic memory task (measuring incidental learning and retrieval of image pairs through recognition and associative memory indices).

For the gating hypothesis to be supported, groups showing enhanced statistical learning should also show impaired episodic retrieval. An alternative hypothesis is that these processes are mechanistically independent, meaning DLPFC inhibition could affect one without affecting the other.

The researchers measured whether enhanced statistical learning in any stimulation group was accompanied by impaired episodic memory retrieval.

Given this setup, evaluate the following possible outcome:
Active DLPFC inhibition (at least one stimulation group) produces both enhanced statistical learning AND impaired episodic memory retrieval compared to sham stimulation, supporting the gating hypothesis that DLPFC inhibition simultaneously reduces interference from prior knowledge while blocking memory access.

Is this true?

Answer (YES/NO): NO